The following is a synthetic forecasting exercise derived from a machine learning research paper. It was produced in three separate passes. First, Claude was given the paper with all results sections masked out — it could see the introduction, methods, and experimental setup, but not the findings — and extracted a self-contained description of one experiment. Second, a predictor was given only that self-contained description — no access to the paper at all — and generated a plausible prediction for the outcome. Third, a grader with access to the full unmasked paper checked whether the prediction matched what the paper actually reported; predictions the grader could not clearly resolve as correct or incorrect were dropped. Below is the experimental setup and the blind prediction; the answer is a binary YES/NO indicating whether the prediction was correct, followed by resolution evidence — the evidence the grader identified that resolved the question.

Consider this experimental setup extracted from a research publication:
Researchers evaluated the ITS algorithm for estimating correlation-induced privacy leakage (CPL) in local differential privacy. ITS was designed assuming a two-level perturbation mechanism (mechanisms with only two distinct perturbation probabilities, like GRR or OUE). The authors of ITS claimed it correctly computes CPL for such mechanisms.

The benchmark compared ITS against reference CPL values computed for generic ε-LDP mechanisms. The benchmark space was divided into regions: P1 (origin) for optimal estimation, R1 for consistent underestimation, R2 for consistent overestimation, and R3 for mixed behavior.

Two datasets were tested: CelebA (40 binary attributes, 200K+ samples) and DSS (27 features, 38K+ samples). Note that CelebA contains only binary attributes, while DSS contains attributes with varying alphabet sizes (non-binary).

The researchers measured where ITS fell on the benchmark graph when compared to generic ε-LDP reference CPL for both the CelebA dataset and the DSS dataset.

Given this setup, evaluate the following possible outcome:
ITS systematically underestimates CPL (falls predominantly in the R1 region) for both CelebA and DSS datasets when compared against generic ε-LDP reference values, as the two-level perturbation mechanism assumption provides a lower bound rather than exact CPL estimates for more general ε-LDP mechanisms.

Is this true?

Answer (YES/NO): NO